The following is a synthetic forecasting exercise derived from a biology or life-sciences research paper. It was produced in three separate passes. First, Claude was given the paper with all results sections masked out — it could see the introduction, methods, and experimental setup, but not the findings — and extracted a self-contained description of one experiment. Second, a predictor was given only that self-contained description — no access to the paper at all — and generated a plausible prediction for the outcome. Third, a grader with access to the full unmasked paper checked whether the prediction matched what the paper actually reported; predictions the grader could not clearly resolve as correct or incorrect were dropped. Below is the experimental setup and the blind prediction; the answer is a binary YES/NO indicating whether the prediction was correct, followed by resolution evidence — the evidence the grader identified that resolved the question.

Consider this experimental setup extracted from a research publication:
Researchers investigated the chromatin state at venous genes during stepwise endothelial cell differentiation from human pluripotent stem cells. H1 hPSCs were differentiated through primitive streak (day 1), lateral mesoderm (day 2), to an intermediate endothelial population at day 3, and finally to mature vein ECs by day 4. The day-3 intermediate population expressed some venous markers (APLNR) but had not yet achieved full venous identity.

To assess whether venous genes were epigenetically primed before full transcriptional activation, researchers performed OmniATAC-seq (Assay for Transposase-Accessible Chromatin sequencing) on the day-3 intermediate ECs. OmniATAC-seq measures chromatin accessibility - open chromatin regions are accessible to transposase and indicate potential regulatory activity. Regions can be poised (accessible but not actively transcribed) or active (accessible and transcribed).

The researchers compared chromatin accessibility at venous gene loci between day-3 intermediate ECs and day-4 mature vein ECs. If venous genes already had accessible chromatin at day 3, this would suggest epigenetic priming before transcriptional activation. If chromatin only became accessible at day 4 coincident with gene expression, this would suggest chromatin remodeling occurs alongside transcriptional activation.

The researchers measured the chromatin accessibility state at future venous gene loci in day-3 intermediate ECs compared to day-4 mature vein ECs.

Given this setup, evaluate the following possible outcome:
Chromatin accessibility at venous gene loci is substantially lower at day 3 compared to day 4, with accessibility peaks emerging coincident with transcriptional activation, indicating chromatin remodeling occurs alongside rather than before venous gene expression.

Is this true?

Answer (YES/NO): NO